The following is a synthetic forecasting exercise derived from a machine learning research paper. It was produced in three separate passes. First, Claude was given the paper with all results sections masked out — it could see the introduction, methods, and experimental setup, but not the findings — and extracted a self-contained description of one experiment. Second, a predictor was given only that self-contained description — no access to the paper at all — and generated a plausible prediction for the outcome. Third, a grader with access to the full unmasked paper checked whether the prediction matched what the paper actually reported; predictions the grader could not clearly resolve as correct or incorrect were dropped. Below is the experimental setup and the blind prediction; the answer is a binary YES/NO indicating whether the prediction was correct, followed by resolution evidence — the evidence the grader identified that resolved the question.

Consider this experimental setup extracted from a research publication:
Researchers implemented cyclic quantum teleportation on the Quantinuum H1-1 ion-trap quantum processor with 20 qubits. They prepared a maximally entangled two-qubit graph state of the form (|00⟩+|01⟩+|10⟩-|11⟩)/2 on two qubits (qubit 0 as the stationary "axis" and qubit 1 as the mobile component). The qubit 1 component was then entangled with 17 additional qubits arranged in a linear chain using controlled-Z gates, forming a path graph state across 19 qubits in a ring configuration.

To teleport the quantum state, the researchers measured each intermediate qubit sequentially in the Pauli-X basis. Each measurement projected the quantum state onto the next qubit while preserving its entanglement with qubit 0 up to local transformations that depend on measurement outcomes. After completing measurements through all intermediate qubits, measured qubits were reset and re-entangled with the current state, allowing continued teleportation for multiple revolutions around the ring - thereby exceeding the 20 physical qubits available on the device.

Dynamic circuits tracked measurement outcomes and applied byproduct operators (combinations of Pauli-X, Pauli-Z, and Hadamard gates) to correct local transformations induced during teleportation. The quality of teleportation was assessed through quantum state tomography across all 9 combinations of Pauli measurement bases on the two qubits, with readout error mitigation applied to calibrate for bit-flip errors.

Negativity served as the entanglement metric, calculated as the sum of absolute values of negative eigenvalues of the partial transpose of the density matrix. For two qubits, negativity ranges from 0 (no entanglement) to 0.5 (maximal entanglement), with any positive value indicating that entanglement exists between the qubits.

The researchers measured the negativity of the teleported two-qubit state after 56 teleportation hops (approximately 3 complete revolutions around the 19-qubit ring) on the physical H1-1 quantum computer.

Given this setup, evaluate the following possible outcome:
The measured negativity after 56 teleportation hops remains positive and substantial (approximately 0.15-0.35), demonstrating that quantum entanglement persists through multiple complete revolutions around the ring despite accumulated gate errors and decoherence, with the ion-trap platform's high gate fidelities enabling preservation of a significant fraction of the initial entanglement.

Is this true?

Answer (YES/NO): YES